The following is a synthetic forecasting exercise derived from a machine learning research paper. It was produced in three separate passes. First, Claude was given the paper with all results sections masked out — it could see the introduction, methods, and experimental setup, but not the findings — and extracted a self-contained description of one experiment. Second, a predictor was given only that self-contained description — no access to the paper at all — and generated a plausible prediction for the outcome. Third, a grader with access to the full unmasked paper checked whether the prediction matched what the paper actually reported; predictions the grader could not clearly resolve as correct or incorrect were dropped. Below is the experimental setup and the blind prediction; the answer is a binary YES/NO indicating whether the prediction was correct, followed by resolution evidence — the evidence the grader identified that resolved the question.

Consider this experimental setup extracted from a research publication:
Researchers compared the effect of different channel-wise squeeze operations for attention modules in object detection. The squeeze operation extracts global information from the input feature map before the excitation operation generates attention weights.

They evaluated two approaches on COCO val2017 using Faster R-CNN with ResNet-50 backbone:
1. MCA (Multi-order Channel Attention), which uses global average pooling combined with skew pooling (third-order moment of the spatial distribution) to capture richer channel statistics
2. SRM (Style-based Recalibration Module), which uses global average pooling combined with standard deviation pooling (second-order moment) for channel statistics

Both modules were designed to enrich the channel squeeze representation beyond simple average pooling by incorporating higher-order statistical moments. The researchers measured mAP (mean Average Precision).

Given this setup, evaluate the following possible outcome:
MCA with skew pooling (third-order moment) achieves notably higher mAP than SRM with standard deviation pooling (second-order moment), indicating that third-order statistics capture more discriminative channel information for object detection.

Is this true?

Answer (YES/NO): NO